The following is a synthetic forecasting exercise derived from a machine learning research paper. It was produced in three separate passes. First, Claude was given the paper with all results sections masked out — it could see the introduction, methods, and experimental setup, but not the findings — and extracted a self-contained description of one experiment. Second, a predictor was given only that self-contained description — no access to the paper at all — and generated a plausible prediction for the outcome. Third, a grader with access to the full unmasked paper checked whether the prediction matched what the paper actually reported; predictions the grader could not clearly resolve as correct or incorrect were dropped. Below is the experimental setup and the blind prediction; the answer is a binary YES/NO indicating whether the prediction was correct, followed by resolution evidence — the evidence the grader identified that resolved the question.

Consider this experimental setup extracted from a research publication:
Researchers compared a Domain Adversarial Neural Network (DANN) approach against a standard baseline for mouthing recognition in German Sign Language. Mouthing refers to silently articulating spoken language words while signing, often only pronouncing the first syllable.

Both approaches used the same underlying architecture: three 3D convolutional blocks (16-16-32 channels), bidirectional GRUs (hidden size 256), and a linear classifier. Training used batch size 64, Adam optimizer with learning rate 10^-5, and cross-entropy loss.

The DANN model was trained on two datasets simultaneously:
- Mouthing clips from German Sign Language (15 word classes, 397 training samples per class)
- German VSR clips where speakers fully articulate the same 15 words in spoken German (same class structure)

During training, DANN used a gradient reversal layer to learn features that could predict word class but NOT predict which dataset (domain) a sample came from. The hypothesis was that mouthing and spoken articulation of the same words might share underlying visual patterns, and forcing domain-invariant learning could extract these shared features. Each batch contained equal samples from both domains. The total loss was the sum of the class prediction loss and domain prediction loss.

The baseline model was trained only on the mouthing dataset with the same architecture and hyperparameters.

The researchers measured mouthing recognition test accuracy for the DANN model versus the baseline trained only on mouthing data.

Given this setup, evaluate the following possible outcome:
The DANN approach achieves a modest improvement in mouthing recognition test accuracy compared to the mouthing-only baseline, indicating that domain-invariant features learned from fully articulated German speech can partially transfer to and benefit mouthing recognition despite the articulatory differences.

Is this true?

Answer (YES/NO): NO